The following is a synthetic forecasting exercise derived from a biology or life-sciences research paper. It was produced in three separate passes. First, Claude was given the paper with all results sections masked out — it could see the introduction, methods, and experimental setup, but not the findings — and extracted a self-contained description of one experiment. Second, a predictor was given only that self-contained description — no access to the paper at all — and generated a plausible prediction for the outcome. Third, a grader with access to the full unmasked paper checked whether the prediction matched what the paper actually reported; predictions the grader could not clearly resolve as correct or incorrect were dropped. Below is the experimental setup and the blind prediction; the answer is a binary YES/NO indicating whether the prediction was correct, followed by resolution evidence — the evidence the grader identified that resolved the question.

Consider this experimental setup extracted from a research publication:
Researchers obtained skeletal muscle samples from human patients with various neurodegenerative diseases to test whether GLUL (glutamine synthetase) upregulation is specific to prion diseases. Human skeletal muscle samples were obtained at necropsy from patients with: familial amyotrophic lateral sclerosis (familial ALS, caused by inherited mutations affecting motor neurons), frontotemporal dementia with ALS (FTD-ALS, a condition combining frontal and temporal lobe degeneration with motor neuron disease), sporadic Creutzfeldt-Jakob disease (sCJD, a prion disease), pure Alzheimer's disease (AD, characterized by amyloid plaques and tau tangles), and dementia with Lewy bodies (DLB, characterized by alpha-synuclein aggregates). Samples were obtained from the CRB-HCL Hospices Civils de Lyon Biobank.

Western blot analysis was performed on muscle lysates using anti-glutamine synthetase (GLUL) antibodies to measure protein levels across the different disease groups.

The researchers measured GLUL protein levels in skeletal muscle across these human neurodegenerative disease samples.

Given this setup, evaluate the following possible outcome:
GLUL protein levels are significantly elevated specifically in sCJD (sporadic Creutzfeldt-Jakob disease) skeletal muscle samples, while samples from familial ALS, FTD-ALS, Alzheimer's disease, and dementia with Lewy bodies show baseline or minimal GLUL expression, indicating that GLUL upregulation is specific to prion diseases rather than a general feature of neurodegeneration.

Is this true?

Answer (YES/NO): NO